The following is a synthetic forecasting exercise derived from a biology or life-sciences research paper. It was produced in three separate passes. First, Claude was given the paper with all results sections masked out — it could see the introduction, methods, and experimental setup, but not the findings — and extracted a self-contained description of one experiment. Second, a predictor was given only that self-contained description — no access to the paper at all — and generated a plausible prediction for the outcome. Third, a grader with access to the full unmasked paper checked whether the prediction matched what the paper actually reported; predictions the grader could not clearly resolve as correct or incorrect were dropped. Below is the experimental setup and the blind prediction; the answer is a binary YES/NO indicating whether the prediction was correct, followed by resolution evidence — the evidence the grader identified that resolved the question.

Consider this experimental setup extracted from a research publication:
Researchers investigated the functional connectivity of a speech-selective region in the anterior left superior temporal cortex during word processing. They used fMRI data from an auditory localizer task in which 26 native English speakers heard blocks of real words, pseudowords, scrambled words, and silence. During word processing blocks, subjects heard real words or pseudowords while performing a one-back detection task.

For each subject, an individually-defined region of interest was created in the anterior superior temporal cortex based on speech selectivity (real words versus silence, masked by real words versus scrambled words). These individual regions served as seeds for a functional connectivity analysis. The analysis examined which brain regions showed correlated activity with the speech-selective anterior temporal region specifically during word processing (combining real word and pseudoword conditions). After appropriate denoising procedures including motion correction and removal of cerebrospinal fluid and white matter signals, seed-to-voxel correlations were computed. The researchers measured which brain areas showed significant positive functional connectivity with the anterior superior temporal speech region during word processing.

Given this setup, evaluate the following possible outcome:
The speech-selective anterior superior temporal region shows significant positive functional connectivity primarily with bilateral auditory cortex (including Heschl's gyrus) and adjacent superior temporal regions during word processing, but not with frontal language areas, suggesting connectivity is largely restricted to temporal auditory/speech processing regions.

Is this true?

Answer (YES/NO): NO